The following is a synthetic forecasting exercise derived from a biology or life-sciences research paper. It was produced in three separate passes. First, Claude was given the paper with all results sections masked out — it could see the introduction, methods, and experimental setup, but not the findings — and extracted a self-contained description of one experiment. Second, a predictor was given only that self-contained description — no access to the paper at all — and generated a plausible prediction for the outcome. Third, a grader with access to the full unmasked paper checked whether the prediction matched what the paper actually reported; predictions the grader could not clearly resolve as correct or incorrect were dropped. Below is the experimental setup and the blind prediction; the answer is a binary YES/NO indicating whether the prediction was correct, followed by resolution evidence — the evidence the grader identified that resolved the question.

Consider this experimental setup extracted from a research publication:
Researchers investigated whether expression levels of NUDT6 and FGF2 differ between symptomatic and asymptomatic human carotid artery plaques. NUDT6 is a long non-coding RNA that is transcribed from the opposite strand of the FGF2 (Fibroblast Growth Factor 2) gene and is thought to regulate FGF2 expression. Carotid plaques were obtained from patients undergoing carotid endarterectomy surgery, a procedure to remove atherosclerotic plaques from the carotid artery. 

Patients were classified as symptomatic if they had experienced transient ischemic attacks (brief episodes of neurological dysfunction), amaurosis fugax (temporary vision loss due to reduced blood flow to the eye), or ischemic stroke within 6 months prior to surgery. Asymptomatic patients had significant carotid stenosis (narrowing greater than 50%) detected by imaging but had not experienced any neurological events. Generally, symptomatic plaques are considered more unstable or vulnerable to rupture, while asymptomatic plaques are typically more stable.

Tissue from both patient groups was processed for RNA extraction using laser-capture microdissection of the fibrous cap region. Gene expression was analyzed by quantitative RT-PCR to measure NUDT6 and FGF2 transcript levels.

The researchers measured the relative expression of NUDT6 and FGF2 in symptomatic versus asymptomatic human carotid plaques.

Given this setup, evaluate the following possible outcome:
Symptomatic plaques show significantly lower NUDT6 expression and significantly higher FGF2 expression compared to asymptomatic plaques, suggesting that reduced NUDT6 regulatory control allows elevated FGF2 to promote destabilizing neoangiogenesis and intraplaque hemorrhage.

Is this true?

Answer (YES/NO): NO